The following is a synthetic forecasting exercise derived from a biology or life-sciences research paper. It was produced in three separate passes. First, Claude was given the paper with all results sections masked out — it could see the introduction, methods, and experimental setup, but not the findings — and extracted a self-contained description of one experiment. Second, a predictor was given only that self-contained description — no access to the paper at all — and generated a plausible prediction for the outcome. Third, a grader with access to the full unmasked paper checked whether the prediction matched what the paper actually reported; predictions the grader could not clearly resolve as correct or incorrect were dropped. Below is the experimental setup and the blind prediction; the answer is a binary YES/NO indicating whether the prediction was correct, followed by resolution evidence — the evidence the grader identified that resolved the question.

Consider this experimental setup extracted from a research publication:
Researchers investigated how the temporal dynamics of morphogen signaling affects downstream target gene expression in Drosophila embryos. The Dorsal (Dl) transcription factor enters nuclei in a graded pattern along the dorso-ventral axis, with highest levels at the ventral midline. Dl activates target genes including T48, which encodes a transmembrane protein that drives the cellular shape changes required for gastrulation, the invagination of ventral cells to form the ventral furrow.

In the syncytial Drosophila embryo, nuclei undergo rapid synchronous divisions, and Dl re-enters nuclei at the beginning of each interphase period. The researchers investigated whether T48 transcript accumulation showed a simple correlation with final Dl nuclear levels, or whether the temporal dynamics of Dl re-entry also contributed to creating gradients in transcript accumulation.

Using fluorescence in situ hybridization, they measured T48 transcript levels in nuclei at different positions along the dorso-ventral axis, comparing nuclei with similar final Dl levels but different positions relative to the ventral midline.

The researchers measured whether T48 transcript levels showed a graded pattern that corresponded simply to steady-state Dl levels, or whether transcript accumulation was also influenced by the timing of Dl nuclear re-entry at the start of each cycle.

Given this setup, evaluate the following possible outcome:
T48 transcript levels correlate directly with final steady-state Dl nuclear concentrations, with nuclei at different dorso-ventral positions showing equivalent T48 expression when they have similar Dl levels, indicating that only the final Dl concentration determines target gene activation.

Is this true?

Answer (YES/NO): NO